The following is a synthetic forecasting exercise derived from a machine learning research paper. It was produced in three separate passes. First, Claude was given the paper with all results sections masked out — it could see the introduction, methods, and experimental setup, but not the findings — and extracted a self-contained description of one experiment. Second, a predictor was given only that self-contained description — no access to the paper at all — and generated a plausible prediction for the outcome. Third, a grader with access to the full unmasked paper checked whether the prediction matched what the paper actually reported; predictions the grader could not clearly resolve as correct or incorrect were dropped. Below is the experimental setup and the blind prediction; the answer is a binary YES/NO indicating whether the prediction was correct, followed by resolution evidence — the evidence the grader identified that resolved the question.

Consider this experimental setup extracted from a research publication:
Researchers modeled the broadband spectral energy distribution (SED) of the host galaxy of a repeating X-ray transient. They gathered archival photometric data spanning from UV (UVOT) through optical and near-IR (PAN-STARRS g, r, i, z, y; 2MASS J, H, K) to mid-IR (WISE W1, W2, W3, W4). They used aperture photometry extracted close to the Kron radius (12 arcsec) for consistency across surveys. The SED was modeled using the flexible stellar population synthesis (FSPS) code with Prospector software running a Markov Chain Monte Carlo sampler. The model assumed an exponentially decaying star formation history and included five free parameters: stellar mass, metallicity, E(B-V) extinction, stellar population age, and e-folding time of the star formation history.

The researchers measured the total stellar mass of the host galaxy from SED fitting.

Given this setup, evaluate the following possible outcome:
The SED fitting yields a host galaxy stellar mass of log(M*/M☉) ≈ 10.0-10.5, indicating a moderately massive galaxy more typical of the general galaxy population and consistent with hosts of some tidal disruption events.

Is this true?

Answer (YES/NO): YES